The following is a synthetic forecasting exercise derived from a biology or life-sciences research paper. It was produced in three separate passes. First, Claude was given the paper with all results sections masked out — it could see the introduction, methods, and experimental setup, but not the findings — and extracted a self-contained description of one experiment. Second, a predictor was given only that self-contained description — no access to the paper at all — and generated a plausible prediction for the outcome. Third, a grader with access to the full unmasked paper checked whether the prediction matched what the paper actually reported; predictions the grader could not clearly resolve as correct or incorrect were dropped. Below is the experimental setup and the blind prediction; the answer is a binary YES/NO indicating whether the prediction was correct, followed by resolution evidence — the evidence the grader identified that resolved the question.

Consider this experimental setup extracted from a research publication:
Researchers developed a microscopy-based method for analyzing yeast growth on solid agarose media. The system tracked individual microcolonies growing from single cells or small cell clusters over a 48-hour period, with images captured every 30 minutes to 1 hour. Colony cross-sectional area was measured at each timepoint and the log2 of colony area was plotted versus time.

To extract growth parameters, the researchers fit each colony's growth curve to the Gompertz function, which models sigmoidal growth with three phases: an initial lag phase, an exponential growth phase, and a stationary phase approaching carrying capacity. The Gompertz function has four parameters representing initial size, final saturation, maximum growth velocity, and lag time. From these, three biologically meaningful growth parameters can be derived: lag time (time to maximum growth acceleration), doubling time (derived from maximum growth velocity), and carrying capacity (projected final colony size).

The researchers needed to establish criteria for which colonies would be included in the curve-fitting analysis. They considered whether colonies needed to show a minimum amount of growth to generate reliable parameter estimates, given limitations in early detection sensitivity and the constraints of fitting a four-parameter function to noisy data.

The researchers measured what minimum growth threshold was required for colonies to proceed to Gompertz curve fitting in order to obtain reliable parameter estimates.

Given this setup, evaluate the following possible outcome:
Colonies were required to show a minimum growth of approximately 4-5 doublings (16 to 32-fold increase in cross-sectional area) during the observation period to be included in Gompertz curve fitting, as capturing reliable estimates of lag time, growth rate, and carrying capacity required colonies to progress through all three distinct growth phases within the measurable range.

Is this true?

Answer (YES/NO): NO